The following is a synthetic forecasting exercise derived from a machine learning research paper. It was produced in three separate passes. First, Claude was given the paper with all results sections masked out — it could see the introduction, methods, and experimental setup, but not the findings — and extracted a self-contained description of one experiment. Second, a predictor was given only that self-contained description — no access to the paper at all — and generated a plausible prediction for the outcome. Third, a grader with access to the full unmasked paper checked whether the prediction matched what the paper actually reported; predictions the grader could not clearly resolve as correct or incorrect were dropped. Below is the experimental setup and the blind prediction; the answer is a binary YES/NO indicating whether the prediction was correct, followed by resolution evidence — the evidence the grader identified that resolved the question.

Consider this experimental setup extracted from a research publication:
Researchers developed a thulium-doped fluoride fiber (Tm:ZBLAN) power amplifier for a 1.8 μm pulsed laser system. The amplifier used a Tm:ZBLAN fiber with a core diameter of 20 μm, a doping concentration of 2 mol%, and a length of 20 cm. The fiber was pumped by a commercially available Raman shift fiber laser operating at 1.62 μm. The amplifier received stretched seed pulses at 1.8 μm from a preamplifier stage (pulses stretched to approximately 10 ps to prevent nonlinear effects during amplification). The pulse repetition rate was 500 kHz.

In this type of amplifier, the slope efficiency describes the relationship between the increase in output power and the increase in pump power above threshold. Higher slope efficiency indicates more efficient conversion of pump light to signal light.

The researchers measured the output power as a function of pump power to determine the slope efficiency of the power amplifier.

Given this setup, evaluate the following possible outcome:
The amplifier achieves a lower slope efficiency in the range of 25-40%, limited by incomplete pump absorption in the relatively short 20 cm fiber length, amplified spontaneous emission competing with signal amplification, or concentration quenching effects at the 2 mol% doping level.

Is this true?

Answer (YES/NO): YES